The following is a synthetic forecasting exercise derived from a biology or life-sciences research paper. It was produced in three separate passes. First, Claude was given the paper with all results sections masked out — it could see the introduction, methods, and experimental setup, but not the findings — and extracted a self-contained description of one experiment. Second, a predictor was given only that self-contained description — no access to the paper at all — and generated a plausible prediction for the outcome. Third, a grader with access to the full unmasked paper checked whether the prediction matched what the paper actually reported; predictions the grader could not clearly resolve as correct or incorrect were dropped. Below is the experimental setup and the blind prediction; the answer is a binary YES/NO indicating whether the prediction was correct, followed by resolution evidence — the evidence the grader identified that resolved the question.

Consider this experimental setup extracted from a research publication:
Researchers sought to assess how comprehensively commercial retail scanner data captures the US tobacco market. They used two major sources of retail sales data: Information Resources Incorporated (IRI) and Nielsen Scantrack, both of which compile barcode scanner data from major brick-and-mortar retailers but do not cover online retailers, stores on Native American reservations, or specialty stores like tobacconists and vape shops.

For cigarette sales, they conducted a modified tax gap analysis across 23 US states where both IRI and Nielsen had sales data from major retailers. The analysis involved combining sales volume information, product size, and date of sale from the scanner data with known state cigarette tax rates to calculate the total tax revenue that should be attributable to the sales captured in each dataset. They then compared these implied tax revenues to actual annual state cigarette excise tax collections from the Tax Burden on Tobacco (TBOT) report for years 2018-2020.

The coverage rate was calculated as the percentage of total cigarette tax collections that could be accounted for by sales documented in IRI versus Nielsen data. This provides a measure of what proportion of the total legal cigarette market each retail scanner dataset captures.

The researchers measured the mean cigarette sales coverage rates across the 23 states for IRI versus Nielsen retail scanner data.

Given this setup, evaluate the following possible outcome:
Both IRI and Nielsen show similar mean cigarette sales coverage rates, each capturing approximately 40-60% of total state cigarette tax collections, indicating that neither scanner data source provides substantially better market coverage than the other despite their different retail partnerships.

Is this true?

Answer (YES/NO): NO